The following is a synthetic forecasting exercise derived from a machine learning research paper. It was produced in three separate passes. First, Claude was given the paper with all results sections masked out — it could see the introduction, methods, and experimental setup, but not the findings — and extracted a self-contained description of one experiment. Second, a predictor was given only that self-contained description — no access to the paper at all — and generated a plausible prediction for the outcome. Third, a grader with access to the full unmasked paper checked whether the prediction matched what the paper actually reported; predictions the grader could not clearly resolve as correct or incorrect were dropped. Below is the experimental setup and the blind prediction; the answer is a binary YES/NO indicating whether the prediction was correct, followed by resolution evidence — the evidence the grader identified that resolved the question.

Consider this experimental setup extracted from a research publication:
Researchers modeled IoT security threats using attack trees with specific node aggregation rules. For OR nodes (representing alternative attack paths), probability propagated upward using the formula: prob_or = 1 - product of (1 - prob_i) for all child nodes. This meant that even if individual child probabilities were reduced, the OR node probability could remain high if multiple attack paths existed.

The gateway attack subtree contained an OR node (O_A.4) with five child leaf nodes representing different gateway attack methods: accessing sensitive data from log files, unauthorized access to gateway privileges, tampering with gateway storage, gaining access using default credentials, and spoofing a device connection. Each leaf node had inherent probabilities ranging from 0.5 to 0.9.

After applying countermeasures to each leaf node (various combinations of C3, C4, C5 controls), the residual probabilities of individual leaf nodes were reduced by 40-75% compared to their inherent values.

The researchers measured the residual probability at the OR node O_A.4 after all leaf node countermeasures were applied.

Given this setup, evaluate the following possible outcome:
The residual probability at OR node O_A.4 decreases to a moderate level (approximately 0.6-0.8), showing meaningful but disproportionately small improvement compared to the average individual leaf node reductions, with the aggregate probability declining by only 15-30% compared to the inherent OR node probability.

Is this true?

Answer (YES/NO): NO